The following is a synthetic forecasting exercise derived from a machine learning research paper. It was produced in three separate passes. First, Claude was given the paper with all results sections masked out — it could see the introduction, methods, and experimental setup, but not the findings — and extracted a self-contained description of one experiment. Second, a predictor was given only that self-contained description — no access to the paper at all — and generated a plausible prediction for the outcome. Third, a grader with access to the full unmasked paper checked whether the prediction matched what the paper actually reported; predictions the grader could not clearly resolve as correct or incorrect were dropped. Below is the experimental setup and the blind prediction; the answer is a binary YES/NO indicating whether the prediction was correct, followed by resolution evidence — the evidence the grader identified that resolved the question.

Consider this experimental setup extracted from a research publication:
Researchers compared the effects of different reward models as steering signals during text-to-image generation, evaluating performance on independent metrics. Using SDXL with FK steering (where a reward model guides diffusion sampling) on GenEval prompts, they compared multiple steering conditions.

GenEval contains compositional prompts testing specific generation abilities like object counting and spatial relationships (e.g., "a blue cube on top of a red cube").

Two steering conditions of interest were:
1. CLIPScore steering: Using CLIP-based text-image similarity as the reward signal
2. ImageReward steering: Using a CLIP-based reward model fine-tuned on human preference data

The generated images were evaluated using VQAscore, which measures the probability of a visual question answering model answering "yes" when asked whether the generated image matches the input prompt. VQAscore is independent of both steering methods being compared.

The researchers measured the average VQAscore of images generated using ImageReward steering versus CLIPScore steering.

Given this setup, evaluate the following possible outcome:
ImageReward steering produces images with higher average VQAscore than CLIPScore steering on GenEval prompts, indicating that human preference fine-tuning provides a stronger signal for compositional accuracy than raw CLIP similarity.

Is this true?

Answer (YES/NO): YES